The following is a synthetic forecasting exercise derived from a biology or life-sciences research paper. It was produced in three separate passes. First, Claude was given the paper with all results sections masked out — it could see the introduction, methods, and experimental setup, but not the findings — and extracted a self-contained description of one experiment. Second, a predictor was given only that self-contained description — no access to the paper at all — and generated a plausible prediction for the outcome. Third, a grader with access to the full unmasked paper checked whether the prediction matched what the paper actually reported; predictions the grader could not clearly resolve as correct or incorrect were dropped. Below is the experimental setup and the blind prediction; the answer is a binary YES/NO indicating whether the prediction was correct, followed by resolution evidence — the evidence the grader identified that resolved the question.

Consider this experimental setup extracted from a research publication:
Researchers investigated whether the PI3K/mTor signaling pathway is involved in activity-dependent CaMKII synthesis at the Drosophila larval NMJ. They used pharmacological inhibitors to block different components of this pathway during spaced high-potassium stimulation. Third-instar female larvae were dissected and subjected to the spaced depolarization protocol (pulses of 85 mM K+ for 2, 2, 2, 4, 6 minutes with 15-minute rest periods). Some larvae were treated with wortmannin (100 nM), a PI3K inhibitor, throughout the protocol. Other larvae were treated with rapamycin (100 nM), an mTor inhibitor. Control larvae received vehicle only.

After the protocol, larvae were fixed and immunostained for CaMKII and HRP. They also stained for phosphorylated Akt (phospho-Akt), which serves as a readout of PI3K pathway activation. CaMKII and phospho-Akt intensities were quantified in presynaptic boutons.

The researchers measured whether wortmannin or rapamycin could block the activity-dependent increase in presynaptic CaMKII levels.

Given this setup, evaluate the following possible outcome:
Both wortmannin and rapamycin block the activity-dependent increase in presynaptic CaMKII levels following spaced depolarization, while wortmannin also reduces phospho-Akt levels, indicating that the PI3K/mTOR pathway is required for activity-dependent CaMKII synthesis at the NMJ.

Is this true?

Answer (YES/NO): NO